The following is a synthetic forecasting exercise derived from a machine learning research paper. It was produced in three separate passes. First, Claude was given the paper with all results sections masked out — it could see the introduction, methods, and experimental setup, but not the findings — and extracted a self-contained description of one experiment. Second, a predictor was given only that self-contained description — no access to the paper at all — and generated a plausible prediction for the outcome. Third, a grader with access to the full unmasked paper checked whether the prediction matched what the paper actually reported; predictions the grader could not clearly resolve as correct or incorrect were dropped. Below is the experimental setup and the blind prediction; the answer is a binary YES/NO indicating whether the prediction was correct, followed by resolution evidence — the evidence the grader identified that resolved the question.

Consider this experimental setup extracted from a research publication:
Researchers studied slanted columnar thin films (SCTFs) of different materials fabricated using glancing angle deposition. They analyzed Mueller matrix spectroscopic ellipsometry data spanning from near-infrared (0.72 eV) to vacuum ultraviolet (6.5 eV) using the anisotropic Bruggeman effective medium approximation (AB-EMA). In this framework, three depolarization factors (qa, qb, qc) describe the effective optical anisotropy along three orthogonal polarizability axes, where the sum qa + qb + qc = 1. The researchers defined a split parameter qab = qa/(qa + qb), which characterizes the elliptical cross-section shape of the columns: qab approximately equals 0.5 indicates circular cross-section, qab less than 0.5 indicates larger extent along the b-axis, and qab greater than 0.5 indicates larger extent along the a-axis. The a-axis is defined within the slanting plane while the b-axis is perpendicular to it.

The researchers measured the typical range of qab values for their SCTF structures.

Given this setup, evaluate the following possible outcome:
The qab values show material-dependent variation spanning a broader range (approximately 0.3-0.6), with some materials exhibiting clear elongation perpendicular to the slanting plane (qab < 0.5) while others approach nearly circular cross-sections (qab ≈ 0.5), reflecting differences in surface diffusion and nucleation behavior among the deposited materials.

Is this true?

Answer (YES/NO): NO